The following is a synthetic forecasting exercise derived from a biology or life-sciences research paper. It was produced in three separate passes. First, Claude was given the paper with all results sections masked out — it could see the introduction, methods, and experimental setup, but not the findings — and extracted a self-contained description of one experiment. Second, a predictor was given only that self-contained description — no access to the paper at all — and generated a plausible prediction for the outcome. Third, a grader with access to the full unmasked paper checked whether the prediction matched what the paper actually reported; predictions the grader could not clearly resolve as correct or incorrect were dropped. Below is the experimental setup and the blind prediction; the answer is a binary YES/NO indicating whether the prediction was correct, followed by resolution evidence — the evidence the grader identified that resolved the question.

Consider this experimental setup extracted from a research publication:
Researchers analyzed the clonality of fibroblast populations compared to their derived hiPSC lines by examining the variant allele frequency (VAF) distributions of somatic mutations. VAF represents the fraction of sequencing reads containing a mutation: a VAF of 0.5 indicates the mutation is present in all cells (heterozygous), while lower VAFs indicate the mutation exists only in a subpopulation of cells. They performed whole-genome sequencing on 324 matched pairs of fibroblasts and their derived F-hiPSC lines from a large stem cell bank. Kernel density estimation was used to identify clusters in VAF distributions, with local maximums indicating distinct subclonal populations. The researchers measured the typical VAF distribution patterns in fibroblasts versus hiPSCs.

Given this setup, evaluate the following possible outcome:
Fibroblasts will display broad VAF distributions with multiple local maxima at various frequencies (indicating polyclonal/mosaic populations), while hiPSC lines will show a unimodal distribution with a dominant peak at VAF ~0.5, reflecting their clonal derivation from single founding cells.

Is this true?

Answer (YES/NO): YES